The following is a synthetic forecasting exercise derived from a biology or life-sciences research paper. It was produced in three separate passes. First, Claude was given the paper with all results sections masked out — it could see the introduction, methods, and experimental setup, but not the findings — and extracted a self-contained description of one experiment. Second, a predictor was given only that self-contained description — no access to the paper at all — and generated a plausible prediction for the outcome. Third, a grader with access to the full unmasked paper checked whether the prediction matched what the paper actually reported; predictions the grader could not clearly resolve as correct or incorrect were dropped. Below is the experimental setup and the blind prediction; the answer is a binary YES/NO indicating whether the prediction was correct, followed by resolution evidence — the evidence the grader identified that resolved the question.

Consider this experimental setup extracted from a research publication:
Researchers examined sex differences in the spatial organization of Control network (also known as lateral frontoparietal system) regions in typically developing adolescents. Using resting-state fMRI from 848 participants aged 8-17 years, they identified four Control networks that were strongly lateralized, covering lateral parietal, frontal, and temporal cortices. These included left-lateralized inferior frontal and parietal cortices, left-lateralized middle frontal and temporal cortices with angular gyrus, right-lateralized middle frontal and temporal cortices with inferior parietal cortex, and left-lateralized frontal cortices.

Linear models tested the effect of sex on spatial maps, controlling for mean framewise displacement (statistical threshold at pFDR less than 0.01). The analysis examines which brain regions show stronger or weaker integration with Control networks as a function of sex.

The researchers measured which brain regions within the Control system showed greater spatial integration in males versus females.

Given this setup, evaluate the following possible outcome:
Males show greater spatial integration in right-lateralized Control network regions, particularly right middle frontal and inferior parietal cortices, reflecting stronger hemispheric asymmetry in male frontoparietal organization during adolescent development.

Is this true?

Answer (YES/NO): NO